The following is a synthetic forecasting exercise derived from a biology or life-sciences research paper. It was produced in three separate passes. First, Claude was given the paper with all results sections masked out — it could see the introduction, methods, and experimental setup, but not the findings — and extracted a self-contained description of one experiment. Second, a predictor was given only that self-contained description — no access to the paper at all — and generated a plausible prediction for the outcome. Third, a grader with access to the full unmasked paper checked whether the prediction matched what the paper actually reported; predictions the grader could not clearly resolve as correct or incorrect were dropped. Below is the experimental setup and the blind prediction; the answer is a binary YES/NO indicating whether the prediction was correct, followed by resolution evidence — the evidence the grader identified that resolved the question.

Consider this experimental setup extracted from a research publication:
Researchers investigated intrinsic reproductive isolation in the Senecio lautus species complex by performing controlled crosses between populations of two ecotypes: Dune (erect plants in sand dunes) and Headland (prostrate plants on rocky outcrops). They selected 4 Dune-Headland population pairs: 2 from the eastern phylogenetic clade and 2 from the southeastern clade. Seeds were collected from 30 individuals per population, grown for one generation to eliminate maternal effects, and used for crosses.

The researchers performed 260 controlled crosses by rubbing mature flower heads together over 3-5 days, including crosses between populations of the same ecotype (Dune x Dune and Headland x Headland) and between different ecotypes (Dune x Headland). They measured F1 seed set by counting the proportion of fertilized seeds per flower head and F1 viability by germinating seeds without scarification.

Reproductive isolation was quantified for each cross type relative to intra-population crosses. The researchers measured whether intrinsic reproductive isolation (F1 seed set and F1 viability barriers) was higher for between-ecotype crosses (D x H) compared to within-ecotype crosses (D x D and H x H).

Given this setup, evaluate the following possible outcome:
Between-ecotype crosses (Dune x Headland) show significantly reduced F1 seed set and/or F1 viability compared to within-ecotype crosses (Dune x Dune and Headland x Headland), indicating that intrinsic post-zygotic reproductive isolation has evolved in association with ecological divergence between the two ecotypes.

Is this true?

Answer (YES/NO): YES